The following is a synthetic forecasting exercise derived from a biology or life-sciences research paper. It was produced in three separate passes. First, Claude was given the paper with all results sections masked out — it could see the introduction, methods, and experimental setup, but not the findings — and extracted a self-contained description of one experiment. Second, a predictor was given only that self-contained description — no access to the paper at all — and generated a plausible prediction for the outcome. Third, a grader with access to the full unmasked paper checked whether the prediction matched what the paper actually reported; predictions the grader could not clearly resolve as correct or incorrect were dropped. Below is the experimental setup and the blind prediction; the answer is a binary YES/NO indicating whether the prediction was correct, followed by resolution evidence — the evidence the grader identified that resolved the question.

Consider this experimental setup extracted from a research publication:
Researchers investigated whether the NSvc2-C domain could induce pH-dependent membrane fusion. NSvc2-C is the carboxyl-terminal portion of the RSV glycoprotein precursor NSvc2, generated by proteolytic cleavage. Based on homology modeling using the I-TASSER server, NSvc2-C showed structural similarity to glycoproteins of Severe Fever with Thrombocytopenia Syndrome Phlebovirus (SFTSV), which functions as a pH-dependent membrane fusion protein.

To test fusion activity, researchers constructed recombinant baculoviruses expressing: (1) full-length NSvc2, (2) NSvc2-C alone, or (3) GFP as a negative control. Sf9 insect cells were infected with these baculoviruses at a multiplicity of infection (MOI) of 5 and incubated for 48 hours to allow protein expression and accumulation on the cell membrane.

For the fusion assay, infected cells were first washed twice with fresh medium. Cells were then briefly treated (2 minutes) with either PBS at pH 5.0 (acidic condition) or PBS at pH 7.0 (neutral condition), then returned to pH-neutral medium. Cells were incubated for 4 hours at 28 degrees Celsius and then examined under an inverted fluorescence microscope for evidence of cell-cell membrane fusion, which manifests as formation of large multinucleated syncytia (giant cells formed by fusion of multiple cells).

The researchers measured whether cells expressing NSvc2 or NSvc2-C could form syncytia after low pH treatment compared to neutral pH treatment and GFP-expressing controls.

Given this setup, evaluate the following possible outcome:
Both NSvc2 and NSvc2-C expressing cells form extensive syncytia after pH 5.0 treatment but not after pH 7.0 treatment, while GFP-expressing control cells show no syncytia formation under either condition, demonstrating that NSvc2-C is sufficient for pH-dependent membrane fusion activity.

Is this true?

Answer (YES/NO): NO